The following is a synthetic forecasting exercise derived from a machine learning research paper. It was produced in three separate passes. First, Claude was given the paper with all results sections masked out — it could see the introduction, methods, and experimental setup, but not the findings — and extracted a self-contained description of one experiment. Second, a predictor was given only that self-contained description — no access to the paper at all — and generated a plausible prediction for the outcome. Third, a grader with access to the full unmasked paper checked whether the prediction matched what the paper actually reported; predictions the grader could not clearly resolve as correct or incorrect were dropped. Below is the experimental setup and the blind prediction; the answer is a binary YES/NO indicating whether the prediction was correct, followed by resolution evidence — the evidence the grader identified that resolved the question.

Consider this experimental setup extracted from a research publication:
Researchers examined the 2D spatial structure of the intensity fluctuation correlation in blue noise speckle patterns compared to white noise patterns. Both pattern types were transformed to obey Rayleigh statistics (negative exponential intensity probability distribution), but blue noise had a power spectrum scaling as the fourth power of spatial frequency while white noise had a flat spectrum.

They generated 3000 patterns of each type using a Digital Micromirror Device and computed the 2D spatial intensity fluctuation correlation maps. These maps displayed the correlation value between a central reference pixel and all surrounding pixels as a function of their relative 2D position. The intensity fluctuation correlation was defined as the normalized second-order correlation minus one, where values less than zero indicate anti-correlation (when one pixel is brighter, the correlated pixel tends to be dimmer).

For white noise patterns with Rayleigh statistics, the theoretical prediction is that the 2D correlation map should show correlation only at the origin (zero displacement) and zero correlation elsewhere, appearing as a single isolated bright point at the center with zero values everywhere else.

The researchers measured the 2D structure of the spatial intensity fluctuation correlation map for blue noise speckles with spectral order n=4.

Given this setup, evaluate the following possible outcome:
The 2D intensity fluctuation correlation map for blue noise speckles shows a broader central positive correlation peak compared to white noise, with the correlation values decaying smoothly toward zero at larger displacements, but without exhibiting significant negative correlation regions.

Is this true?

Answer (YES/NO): NO